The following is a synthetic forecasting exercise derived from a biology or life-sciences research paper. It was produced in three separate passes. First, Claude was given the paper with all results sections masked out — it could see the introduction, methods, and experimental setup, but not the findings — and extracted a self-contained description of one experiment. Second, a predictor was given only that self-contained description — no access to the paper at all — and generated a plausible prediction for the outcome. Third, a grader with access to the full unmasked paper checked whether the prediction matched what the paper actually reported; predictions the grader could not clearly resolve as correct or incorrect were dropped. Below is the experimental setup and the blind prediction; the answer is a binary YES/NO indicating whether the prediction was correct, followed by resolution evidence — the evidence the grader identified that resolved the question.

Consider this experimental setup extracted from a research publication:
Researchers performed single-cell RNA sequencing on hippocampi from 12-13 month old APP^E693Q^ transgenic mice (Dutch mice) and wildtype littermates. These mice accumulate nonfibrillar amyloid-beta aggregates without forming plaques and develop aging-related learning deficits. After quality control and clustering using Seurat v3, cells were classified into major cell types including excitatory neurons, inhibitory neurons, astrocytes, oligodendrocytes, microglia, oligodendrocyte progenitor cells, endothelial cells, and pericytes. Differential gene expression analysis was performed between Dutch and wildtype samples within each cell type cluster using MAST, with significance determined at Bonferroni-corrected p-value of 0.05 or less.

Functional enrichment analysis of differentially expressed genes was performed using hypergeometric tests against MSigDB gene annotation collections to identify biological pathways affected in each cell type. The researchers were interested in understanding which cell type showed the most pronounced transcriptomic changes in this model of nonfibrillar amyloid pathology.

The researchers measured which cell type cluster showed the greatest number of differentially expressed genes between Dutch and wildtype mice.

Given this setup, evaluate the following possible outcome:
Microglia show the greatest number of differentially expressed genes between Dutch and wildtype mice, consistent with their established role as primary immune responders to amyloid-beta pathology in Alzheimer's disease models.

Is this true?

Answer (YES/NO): NO